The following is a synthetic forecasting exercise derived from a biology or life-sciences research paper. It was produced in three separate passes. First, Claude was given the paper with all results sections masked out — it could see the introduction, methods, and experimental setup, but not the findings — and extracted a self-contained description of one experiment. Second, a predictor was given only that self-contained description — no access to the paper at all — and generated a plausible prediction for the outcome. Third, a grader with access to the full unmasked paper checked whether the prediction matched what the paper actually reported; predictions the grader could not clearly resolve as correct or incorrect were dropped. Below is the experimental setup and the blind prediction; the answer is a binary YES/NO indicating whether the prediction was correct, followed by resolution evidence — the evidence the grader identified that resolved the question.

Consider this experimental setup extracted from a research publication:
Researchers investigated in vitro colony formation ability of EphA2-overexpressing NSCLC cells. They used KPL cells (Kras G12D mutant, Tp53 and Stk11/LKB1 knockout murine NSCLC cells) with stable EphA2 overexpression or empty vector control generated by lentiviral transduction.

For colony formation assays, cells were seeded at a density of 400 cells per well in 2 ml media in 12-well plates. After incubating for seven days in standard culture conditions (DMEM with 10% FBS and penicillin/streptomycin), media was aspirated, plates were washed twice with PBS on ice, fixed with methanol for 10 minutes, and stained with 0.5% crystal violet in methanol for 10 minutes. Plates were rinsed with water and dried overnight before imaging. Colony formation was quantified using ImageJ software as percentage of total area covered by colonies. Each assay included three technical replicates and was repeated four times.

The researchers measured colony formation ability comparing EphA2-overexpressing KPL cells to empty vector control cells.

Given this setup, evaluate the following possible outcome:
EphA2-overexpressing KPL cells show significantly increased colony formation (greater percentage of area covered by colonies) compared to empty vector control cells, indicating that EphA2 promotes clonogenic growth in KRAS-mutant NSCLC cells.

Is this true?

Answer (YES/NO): NO